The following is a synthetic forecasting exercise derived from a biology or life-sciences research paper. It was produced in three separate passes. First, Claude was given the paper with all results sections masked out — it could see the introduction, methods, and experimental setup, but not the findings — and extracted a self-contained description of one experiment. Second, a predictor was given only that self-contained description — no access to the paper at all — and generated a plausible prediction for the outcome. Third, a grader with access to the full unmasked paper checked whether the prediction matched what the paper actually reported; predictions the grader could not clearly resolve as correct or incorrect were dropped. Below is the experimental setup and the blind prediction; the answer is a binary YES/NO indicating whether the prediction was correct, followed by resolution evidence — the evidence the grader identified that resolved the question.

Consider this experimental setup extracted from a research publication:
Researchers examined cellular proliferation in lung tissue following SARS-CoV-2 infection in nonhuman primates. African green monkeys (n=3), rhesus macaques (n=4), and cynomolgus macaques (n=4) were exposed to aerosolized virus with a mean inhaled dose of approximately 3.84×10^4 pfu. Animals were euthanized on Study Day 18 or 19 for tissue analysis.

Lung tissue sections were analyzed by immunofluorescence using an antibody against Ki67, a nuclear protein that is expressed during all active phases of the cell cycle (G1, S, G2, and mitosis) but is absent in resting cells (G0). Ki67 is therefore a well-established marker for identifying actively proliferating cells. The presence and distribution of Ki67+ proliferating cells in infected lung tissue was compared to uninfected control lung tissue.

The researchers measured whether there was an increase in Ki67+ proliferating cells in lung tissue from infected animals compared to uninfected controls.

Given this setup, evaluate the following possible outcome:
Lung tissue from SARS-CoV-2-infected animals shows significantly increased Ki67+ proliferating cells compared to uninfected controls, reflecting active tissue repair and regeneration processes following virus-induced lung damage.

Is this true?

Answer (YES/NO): YES